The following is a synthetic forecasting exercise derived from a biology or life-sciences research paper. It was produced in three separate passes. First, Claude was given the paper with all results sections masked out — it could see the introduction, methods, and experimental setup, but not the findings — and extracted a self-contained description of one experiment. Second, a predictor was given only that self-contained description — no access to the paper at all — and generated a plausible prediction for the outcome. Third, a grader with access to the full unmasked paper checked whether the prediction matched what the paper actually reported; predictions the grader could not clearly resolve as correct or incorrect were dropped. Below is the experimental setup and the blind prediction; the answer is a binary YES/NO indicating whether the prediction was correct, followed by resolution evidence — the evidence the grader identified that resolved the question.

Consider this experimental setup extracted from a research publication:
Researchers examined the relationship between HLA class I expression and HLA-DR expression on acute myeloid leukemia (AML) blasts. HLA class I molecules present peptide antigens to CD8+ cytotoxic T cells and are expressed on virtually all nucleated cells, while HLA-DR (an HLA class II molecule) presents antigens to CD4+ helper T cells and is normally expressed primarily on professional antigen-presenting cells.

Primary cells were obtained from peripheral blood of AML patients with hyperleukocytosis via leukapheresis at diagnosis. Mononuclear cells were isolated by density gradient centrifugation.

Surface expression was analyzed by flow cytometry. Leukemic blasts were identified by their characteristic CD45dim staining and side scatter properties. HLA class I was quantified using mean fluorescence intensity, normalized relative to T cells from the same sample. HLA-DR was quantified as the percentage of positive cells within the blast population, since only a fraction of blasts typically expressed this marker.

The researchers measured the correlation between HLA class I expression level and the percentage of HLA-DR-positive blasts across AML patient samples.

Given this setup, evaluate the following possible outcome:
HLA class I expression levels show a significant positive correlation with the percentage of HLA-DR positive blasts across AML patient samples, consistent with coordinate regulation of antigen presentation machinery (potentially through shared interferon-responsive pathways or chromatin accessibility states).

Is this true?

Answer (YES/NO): YES